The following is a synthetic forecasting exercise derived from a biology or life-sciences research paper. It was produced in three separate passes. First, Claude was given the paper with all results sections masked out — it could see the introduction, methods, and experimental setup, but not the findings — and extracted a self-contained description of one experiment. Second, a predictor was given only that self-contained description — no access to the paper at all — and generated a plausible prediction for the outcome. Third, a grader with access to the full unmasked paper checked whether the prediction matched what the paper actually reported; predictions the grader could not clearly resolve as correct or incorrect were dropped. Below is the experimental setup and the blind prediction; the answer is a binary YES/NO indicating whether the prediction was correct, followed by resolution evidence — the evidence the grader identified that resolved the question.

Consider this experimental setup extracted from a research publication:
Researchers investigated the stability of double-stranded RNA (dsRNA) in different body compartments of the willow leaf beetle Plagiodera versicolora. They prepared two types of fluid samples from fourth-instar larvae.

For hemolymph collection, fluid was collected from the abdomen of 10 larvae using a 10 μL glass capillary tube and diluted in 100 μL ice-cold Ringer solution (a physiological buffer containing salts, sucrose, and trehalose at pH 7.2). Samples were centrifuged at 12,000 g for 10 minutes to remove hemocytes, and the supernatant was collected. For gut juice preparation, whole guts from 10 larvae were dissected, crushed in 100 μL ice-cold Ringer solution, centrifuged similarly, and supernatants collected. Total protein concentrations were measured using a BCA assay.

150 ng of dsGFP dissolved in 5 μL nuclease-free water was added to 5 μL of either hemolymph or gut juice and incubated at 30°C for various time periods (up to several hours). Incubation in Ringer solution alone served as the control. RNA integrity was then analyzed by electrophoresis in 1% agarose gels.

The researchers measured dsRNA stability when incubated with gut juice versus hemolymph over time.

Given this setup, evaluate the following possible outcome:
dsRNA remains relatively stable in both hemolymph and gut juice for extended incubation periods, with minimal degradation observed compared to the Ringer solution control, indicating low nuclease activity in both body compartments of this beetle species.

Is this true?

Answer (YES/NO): NO